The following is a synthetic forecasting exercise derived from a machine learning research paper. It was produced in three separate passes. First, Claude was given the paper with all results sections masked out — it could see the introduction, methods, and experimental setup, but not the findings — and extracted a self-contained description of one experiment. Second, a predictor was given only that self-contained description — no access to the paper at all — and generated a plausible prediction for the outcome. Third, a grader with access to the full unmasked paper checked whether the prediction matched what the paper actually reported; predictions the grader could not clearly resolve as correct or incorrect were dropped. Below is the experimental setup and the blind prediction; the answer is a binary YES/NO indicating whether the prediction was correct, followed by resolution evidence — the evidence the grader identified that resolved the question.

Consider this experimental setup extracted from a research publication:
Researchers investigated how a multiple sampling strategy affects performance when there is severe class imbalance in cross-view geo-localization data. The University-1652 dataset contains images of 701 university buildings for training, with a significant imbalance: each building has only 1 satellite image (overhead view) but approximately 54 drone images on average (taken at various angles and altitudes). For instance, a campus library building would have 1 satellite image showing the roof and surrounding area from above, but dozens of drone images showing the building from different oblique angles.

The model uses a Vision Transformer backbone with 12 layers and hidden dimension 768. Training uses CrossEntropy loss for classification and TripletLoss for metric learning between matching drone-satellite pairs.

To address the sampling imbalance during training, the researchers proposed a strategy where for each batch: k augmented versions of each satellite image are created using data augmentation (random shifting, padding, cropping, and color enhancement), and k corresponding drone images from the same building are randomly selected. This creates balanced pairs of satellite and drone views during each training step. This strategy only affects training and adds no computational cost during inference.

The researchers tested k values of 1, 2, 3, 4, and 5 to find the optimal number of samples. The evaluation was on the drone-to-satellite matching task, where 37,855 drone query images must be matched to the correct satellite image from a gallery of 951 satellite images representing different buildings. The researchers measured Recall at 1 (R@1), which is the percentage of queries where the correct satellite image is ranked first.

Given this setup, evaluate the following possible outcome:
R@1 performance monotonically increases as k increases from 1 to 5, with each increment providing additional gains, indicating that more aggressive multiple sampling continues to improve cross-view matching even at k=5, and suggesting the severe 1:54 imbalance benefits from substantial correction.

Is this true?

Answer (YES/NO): NO